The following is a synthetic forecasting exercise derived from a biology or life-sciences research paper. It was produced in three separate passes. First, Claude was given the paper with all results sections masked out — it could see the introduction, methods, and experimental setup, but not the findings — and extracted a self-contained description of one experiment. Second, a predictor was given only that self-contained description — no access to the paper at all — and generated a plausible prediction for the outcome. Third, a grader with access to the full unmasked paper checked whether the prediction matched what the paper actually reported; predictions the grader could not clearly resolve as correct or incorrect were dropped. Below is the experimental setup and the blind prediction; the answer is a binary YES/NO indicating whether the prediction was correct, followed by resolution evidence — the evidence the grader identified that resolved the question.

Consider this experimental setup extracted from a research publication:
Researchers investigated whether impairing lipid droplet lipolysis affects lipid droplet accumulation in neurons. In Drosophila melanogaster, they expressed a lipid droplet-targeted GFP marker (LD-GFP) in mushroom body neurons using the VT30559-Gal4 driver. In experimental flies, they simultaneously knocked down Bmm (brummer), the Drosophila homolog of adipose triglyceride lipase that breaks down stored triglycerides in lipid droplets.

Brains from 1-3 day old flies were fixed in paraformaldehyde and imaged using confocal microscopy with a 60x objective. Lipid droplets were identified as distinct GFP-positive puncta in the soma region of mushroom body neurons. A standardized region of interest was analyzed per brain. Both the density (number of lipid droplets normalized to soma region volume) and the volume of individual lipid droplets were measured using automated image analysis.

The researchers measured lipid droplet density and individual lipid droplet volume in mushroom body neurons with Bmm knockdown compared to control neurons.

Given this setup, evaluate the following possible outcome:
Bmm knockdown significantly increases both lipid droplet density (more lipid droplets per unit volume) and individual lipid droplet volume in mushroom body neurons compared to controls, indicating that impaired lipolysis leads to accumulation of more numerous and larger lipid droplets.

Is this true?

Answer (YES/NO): NO